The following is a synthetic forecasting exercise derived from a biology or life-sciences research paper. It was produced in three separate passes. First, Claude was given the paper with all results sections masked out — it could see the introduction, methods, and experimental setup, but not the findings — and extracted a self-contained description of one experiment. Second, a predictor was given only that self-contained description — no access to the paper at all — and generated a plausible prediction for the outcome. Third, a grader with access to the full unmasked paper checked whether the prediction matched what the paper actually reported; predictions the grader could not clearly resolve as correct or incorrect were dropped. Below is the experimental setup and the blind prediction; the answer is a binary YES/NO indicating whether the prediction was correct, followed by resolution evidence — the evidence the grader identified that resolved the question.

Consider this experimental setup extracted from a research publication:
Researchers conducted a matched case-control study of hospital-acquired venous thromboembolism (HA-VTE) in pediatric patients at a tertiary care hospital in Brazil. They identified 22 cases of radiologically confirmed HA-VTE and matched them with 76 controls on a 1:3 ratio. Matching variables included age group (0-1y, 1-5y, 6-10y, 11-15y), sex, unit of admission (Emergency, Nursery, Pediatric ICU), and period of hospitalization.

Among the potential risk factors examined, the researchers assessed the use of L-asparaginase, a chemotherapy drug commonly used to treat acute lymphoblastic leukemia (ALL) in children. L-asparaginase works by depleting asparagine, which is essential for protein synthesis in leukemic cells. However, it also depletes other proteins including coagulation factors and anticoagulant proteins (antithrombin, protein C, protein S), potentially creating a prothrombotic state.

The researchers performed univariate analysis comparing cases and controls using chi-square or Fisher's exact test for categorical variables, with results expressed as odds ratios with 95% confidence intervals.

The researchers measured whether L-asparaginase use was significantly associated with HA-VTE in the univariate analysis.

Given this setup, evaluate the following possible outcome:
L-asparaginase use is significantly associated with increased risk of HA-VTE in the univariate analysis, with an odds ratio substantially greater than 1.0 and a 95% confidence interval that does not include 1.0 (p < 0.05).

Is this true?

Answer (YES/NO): YES